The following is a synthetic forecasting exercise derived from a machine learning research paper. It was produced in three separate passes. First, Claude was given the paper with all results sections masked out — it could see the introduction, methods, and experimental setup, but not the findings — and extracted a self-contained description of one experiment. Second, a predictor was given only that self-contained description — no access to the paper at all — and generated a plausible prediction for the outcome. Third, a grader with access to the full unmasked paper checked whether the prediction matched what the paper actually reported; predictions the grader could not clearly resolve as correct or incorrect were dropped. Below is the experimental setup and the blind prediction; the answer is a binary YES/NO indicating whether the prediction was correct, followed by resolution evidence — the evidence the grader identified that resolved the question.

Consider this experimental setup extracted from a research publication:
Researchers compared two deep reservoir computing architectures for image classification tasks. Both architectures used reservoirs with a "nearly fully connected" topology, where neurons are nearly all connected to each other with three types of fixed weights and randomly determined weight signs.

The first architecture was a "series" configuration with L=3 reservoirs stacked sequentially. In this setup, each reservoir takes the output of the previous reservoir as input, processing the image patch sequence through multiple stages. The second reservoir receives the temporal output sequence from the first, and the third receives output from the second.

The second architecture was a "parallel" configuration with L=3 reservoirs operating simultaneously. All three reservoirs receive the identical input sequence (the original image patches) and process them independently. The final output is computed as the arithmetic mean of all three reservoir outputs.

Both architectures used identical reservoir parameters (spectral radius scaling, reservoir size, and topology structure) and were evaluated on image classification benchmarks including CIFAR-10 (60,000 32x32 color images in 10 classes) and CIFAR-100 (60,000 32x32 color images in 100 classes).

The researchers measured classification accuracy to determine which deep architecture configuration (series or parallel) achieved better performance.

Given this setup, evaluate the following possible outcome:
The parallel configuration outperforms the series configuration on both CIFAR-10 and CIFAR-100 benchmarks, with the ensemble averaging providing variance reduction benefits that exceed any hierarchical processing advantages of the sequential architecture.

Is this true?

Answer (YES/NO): YES